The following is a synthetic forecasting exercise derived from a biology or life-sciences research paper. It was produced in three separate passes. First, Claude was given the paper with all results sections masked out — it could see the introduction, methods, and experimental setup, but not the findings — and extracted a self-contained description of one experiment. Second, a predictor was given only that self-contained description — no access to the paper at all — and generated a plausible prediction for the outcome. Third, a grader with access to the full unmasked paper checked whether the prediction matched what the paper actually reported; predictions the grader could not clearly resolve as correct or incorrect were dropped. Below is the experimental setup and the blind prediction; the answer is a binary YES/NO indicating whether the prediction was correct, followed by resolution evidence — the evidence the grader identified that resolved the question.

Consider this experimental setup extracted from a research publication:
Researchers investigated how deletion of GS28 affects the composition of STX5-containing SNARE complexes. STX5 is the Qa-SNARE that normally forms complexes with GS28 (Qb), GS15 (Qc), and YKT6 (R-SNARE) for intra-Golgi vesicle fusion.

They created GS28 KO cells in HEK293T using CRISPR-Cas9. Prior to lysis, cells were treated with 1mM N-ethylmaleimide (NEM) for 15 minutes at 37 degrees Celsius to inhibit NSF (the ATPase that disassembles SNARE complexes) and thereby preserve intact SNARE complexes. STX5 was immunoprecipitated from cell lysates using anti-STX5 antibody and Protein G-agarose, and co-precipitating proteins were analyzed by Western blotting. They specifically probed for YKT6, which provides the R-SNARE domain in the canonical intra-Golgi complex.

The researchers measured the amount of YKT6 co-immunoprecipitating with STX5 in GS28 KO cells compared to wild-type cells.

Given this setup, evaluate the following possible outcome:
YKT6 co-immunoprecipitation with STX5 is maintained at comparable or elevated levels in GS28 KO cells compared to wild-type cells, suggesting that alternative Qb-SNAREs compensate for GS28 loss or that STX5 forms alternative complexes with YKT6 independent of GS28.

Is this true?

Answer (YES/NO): YES